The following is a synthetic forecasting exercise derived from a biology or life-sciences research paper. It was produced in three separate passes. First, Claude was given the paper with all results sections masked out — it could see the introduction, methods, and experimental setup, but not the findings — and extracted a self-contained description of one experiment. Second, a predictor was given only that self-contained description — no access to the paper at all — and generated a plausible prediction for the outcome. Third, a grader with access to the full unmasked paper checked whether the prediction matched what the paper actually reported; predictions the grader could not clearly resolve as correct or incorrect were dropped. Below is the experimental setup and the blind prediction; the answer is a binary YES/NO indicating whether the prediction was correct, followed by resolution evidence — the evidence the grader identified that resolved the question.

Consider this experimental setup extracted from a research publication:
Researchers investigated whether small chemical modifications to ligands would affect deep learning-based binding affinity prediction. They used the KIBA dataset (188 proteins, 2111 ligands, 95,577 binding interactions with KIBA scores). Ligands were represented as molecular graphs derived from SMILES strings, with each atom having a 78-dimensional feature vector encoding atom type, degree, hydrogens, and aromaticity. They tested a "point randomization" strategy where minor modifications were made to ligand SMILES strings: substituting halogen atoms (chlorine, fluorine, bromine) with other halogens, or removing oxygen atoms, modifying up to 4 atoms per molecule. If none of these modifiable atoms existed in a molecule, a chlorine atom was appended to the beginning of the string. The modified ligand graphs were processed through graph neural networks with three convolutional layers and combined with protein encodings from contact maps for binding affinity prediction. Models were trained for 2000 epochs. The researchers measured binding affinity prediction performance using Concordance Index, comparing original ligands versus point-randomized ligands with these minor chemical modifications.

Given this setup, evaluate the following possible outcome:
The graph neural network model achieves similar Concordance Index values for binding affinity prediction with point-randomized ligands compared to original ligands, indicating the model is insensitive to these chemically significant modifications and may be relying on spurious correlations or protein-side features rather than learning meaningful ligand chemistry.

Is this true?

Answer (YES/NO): NO